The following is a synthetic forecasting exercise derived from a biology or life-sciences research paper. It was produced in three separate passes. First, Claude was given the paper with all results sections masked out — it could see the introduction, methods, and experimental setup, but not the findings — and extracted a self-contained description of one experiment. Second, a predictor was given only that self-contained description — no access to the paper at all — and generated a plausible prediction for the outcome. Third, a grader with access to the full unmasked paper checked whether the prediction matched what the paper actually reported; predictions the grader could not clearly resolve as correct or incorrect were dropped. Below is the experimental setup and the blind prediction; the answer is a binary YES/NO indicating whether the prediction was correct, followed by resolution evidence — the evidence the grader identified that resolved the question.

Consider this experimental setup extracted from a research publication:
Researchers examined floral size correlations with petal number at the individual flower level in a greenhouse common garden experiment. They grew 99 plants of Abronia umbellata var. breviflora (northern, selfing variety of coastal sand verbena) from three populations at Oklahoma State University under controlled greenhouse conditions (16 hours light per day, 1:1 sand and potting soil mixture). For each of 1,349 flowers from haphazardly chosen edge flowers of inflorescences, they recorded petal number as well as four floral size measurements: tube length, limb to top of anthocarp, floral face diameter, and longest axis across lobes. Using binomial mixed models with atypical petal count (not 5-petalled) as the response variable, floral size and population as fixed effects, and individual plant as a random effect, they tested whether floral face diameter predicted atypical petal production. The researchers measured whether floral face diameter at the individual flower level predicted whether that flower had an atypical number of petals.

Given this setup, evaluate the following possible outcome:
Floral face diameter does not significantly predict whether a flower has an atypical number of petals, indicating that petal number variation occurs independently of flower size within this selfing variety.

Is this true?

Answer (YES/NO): NO